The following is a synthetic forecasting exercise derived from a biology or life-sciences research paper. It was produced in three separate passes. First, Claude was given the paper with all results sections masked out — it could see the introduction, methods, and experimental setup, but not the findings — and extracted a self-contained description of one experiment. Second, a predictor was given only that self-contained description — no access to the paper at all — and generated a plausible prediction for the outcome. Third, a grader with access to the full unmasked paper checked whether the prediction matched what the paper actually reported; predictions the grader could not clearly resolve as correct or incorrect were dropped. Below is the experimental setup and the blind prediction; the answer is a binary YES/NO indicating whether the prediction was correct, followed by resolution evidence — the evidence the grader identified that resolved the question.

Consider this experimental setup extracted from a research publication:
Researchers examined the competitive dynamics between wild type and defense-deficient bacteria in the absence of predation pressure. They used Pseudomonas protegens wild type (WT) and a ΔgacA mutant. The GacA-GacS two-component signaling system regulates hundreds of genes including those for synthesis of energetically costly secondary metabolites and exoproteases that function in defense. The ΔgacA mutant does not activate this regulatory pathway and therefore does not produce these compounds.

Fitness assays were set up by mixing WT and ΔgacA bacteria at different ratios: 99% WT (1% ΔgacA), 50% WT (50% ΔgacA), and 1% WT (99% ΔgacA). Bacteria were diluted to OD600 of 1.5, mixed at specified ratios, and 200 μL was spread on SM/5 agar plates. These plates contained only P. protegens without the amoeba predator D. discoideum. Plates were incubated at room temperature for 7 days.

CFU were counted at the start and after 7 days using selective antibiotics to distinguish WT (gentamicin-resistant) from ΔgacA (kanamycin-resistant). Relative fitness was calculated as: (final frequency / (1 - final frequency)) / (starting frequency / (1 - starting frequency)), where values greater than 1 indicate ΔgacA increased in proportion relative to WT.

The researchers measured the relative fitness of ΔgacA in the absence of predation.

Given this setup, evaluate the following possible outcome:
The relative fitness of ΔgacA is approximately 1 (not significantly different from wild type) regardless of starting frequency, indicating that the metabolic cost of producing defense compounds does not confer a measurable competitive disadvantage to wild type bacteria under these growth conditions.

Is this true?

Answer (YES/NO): NO